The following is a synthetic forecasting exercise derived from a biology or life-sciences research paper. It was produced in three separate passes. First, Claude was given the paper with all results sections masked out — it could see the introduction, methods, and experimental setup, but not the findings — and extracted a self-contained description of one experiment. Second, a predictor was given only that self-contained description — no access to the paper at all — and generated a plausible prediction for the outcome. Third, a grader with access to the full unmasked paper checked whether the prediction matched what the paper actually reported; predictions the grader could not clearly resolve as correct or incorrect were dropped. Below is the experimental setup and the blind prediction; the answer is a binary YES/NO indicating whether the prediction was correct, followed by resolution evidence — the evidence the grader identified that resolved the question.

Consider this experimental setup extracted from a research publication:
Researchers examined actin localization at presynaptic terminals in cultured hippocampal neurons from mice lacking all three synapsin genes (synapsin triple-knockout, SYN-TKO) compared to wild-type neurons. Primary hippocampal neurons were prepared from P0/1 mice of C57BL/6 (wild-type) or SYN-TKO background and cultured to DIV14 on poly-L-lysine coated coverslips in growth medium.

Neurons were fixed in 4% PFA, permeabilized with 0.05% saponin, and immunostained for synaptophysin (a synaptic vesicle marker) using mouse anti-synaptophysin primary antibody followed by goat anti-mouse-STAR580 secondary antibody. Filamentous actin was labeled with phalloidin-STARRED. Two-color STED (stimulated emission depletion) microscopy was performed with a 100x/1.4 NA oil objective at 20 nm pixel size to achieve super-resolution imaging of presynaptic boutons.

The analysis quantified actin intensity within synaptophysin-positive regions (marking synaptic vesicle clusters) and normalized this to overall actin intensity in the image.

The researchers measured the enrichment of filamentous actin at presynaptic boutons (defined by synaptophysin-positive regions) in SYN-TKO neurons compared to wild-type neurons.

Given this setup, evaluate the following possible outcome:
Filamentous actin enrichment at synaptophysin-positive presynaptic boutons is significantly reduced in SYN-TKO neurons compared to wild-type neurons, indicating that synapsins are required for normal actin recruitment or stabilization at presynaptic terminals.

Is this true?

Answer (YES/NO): YES